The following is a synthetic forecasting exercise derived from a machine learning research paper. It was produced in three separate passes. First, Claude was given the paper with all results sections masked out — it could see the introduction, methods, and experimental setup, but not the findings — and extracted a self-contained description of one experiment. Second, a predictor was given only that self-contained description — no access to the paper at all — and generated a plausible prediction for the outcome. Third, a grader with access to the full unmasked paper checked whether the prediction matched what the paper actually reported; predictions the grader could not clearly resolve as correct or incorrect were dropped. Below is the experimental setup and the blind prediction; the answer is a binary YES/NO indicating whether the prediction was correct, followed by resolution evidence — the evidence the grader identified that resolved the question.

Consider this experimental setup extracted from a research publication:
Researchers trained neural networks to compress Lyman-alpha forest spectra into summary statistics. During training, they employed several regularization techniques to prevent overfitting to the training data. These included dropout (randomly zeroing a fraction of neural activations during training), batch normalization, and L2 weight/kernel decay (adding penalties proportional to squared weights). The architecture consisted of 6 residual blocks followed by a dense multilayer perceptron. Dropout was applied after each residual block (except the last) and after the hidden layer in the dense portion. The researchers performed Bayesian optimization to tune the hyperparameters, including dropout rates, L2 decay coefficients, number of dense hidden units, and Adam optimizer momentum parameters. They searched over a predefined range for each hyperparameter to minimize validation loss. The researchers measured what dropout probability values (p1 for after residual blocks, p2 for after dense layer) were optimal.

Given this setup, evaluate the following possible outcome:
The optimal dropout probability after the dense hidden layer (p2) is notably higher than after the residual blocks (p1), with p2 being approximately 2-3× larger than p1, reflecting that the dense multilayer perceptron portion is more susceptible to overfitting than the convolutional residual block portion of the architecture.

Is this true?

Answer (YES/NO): NO